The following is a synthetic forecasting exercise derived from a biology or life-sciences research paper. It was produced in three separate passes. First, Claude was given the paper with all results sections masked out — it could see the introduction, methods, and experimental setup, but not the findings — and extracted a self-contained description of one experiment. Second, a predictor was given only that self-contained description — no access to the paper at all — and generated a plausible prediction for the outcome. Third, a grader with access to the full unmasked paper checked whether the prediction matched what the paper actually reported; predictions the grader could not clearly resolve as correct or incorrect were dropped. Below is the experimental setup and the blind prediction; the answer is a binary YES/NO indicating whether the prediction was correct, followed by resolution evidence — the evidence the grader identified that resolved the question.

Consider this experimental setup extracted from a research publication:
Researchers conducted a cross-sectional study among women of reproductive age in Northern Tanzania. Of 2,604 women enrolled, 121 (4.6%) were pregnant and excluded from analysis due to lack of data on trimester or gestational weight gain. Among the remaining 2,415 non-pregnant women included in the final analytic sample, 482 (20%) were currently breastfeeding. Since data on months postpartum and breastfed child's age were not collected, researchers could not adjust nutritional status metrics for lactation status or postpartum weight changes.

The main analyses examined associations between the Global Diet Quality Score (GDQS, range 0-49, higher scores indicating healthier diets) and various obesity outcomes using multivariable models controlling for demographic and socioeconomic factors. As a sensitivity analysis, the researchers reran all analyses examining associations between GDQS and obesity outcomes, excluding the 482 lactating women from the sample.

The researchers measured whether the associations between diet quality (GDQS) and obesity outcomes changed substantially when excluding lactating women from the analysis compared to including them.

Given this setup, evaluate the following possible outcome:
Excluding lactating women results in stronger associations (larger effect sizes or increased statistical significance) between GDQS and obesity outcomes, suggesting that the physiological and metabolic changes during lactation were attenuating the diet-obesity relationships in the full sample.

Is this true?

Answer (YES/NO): NO